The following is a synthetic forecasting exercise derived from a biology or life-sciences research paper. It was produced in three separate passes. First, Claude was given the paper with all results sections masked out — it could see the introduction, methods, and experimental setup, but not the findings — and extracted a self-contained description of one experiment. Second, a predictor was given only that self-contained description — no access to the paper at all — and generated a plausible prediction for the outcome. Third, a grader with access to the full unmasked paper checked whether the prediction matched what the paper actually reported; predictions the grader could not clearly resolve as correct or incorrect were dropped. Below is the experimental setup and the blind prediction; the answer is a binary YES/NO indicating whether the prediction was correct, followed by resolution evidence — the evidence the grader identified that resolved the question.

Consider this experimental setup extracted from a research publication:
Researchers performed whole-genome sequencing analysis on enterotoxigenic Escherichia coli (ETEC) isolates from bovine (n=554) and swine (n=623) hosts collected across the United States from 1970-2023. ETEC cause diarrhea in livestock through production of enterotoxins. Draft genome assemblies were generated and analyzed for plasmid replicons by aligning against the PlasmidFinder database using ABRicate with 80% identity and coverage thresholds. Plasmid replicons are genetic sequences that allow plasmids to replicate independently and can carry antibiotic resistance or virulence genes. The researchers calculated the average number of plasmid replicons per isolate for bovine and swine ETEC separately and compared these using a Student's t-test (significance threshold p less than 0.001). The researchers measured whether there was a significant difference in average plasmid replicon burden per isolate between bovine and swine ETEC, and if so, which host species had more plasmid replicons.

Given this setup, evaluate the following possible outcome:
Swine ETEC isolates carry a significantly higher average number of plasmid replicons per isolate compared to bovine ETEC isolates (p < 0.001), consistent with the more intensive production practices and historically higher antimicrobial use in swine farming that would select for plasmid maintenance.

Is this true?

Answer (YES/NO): YES